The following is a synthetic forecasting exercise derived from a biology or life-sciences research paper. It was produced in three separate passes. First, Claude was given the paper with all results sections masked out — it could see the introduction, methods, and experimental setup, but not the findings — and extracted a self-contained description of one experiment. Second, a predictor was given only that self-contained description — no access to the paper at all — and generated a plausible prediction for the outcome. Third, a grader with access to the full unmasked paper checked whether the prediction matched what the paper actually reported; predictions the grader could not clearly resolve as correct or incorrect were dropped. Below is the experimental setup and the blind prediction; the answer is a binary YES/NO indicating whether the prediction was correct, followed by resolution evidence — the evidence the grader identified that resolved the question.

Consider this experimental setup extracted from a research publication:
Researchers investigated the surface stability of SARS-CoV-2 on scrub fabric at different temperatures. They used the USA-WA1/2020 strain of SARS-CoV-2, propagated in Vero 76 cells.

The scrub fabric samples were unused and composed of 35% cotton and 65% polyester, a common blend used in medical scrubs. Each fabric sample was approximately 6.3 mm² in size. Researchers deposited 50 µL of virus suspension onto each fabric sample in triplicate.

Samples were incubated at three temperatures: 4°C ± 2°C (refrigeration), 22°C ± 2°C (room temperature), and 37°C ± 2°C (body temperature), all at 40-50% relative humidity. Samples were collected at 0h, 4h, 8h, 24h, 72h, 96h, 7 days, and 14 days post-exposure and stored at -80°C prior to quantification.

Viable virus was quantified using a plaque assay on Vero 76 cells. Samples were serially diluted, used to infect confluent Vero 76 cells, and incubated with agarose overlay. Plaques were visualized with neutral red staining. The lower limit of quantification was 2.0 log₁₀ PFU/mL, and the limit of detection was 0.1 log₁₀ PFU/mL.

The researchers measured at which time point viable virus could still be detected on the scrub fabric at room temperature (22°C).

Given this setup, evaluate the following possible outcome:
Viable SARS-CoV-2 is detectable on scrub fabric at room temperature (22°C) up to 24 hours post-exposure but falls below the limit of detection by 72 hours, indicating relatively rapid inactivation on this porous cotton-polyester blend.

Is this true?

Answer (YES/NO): NO